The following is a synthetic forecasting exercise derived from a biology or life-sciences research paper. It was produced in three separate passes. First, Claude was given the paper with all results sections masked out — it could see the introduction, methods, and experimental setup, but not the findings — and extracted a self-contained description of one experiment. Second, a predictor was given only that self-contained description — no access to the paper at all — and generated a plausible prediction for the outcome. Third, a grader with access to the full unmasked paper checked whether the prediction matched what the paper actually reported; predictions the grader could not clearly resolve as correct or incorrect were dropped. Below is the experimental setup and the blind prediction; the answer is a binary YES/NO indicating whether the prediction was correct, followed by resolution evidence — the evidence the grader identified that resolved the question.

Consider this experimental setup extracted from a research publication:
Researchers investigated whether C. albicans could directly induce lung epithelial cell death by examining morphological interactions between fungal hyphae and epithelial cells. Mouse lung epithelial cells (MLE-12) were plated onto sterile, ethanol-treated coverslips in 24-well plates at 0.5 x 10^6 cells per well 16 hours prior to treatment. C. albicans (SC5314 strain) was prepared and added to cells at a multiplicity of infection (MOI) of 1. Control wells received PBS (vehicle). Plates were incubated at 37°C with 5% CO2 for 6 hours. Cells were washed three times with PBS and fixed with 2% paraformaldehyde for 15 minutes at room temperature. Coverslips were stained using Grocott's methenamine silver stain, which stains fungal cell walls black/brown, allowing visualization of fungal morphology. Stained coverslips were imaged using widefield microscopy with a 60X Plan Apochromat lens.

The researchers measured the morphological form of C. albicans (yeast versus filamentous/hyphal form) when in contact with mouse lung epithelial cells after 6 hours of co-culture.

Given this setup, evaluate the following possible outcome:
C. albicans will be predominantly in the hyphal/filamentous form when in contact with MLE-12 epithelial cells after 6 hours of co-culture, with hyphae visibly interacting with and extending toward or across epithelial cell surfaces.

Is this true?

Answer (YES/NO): YES